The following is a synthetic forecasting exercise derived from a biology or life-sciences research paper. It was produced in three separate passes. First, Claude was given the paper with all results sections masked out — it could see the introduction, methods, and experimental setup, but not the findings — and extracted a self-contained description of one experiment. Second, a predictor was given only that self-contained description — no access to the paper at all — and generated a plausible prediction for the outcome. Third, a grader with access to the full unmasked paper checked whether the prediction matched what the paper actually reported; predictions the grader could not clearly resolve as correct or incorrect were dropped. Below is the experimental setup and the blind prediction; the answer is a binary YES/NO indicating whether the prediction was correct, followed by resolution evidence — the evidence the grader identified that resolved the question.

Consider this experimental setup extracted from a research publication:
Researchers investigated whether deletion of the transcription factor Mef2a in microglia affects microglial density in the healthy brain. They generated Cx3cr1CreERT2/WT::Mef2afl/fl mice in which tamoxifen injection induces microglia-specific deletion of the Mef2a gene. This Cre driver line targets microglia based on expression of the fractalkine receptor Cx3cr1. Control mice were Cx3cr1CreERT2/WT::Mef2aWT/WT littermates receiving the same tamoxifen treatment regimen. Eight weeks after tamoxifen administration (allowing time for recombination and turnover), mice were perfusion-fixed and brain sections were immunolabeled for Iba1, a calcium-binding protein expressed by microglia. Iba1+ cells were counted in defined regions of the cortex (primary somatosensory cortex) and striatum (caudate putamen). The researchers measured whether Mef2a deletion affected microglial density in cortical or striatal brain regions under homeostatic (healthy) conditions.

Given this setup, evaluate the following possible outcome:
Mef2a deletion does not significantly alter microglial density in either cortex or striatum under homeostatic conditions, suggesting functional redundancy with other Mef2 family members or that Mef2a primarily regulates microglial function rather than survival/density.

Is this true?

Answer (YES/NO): YES